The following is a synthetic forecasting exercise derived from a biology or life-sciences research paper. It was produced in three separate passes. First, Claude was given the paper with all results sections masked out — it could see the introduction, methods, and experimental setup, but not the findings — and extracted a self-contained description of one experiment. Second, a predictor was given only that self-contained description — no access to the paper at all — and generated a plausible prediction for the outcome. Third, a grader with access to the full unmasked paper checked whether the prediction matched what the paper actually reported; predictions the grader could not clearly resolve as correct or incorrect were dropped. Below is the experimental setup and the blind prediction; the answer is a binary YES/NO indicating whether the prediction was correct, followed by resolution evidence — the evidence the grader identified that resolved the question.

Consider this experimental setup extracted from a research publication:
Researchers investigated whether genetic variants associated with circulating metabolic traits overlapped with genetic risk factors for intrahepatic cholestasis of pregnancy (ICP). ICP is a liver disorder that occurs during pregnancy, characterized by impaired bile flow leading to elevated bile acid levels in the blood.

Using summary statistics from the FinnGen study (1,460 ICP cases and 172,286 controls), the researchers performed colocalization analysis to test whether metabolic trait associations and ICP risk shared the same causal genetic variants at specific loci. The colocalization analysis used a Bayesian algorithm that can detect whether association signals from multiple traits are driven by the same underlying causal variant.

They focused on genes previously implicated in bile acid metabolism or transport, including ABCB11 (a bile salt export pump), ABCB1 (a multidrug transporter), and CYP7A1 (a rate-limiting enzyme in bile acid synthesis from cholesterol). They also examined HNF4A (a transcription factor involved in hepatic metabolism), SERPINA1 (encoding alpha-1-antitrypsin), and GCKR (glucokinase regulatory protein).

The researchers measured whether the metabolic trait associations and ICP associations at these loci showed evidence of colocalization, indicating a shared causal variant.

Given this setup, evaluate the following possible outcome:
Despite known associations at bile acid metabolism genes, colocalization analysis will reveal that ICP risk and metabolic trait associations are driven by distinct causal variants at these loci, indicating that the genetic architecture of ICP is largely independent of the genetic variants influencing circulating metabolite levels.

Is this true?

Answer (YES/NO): NO